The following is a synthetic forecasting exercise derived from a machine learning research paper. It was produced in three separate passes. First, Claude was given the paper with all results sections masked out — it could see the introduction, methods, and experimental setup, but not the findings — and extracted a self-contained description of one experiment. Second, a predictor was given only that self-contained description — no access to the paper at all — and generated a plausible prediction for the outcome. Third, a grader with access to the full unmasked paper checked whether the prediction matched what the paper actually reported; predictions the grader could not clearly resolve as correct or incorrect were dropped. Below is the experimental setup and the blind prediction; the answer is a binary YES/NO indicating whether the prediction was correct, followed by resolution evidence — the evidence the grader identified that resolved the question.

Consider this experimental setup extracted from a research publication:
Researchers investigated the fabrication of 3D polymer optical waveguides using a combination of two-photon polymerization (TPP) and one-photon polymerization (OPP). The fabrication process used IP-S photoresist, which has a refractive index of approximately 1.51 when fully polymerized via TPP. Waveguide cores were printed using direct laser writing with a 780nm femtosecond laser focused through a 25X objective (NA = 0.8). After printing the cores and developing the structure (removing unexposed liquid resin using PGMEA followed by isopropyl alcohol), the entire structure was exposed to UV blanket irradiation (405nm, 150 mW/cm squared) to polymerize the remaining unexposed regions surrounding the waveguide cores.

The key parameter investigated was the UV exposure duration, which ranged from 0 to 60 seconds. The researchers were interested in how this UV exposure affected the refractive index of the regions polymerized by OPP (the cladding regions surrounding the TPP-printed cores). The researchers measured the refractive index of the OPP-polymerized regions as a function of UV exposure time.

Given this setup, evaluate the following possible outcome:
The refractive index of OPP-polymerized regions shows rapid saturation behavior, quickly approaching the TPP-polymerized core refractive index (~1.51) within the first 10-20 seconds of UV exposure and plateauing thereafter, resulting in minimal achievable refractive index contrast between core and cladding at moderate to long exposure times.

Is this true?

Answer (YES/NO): NO